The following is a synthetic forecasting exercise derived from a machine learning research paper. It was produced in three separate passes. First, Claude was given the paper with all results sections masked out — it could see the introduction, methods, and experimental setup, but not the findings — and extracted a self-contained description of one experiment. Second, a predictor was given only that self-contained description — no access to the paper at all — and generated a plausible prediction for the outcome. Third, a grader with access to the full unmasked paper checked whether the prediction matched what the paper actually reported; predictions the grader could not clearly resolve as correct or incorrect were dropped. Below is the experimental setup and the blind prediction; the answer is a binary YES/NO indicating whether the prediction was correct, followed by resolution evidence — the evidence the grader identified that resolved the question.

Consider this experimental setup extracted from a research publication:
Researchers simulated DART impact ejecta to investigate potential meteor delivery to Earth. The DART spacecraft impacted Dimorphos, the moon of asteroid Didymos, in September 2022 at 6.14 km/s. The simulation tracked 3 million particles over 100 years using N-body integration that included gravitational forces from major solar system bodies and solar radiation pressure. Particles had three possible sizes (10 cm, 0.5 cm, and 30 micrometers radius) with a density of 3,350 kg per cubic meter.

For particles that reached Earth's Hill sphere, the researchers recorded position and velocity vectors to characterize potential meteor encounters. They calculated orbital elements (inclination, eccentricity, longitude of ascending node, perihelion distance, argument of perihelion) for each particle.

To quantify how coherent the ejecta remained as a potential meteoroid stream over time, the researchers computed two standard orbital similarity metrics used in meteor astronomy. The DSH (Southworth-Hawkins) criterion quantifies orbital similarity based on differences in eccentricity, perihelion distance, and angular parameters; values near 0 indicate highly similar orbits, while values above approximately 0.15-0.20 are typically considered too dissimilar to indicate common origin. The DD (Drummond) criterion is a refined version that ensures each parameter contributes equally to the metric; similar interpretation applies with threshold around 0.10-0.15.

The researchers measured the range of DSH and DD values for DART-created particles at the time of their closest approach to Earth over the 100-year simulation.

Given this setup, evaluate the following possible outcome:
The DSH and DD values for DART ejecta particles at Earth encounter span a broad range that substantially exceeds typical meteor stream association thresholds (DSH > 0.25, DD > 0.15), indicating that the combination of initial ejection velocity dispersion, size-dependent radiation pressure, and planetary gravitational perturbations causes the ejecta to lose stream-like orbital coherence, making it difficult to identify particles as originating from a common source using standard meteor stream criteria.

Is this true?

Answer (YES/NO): NO